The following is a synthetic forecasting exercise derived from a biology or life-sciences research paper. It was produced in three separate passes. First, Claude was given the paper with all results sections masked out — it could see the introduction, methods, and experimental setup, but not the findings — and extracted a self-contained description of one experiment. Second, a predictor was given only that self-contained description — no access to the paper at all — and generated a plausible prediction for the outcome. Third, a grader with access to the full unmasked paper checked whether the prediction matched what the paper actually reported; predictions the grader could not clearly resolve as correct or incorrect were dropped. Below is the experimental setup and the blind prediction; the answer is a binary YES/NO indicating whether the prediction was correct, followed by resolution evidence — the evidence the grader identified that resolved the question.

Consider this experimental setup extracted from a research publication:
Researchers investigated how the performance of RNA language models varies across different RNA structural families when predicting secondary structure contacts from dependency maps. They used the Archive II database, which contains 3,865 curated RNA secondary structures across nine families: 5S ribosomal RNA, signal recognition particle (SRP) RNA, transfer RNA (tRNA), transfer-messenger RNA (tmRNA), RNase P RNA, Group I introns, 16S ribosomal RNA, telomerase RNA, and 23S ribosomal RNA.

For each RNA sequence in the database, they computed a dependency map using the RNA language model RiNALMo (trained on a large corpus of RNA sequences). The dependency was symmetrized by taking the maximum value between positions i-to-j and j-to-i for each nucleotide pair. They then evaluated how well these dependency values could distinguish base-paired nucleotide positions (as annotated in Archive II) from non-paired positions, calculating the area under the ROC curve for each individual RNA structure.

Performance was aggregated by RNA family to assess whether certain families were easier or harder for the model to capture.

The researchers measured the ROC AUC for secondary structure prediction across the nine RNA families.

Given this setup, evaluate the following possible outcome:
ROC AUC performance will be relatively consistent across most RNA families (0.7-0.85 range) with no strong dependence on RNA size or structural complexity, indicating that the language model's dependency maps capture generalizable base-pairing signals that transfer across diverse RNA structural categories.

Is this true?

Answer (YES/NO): NO